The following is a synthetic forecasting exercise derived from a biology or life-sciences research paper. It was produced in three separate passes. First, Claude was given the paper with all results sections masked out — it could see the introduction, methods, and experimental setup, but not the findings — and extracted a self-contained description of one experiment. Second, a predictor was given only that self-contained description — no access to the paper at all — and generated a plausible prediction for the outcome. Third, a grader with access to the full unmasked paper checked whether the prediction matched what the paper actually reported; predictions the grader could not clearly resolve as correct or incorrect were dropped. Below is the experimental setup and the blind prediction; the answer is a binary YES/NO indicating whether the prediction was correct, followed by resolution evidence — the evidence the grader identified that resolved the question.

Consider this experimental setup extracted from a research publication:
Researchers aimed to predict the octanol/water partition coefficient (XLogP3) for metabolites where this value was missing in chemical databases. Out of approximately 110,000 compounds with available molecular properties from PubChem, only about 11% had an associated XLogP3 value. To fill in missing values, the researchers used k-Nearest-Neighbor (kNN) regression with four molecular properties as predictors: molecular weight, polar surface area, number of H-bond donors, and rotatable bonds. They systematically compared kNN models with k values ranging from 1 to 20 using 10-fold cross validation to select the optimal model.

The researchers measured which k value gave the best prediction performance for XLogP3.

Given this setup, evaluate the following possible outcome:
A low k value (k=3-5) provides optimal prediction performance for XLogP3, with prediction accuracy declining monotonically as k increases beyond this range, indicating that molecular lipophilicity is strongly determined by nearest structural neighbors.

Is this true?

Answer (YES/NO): NO